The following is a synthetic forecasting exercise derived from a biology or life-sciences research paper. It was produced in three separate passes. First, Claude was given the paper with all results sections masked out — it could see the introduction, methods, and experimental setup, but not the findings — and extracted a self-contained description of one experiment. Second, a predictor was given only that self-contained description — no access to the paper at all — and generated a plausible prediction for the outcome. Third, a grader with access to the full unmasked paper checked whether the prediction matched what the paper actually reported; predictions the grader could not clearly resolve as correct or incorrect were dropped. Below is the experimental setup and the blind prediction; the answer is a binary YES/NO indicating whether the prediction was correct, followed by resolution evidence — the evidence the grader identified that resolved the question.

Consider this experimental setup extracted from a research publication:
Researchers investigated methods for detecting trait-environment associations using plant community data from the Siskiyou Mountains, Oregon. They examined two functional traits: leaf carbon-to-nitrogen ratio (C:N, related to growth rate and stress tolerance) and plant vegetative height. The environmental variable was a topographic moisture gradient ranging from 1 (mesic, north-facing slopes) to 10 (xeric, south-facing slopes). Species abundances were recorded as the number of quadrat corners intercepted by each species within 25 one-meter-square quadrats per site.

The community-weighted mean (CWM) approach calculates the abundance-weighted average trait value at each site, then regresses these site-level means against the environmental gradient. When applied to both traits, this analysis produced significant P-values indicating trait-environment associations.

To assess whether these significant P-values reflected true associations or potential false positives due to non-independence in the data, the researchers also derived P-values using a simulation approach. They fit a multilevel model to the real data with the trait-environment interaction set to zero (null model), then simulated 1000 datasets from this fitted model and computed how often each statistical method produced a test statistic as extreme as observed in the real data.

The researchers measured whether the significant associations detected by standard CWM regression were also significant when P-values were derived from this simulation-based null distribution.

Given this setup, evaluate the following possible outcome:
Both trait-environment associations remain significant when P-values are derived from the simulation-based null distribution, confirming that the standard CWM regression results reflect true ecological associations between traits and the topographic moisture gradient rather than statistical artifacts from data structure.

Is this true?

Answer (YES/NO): NO